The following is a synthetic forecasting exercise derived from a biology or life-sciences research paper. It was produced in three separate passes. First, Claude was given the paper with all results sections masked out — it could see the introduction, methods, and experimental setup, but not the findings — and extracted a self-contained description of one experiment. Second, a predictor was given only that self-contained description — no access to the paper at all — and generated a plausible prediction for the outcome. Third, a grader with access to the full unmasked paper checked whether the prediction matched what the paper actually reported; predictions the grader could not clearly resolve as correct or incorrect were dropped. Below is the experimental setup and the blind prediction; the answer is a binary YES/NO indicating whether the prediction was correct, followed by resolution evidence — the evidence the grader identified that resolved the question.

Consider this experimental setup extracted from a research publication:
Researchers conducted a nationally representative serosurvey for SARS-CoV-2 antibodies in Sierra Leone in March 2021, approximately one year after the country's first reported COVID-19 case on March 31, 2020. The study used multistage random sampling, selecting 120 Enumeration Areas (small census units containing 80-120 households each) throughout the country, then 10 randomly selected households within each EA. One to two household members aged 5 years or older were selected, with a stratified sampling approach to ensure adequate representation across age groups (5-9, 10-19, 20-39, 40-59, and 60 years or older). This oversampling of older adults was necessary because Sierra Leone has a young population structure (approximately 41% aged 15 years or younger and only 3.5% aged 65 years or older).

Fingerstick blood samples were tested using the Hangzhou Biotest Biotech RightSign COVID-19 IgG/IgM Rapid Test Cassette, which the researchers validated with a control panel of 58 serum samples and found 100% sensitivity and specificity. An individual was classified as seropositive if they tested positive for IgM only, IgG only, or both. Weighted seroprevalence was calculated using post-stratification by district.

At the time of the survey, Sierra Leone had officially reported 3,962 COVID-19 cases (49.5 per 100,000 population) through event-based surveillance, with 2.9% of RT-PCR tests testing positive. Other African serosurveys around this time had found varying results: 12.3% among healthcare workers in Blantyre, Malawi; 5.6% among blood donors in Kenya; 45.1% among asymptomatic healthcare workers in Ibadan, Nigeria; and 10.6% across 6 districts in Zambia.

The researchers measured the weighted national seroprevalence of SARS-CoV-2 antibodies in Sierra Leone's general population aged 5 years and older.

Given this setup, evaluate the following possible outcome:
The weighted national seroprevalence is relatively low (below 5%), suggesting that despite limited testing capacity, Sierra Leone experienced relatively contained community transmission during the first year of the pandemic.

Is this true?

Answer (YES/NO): YES